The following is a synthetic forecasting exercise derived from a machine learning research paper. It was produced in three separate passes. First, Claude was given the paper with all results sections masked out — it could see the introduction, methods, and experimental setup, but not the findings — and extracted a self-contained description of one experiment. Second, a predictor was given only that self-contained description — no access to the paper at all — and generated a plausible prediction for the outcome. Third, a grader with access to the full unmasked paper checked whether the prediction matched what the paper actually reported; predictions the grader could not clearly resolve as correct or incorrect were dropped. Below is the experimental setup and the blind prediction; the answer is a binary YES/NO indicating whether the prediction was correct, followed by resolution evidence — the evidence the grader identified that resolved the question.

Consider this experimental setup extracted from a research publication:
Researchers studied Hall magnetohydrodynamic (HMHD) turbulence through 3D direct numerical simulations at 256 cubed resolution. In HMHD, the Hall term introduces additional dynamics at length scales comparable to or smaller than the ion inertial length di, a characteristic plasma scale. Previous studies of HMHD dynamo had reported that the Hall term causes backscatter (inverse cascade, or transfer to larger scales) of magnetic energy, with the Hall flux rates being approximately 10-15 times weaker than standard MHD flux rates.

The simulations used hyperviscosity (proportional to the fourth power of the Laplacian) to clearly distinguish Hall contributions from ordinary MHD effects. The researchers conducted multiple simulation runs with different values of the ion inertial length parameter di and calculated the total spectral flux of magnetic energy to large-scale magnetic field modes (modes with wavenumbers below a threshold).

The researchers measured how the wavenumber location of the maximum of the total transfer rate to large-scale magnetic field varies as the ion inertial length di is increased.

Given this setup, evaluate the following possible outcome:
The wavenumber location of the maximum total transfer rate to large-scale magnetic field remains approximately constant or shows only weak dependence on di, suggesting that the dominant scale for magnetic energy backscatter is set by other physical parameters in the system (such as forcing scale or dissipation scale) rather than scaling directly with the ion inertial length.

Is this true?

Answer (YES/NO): NO